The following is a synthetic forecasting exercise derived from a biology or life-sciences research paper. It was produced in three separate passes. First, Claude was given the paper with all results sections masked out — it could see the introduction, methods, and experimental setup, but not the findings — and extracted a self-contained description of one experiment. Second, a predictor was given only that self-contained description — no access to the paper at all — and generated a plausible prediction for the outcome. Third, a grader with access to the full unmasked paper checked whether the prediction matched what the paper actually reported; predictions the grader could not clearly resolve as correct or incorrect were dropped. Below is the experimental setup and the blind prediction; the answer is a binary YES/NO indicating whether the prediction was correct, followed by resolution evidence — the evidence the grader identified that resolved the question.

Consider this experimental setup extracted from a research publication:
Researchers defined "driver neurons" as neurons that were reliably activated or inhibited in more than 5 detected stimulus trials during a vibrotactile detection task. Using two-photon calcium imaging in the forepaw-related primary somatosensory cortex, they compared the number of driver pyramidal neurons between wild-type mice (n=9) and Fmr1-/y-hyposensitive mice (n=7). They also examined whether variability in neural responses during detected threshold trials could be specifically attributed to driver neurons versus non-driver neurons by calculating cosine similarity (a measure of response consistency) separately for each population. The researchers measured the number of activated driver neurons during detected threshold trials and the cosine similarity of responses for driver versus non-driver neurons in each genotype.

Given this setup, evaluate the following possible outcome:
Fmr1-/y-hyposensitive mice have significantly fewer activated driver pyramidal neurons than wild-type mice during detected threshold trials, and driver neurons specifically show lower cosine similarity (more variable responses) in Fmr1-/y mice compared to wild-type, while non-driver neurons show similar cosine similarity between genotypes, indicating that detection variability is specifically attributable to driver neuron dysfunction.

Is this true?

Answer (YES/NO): NO